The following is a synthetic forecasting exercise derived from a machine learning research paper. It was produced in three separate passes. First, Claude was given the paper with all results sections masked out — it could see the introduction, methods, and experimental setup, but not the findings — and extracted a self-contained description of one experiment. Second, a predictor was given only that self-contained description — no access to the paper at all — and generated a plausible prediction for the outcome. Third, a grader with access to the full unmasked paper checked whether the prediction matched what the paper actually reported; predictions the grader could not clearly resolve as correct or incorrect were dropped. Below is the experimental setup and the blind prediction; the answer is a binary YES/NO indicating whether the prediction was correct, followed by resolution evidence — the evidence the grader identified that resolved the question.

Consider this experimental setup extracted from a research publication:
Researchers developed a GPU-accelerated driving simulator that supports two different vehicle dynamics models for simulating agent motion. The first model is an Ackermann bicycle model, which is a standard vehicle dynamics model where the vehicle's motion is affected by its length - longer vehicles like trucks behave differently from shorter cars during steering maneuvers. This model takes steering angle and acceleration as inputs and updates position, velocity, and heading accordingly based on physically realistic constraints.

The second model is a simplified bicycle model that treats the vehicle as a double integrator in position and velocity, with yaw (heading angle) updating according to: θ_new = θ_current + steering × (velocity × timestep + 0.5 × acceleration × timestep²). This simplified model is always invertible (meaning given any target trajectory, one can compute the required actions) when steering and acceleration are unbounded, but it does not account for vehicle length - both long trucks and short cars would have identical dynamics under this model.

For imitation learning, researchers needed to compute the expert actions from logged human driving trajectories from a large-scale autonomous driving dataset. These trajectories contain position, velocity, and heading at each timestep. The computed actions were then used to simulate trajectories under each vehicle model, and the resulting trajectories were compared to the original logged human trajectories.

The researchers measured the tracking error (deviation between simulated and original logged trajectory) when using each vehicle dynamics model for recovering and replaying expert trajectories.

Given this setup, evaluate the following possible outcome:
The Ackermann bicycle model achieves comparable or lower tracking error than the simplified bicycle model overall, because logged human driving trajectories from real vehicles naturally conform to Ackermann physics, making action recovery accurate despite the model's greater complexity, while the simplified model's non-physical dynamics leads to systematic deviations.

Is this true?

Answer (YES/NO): NO